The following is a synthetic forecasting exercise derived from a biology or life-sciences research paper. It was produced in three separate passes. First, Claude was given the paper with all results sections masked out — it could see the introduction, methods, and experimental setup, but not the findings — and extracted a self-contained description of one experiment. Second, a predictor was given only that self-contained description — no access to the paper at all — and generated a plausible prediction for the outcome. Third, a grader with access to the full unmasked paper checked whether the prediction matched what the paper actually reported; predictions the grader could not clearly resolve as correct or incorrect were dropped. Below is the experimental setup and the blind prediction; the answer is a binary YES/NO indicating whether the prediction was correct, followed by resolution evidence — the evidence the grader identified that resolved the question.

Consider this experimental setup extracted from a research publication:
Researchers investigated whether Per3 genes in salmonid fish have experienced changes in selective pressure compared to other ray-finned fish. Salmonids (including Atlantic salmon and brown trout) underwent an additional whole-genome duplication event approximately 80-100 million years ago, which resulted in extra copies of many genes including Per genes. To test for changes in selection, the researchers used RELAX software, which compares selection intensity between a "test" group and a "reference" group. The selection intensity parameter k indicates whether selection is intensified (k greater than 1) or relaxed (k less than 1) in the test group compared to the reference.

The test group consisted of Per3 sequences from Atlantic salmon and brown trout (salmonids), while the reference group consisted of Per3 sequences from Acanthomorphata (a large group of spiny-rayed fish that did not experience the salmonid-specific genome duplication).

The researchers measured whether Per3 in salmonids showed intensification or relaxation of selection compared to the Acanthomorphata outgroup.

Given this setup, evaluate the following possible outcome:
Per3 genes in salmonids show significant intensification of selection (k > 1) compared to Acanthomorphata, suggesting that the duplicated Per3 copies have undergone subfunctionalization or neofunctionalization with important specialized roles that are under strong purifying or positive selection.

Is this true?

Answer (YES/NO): YES